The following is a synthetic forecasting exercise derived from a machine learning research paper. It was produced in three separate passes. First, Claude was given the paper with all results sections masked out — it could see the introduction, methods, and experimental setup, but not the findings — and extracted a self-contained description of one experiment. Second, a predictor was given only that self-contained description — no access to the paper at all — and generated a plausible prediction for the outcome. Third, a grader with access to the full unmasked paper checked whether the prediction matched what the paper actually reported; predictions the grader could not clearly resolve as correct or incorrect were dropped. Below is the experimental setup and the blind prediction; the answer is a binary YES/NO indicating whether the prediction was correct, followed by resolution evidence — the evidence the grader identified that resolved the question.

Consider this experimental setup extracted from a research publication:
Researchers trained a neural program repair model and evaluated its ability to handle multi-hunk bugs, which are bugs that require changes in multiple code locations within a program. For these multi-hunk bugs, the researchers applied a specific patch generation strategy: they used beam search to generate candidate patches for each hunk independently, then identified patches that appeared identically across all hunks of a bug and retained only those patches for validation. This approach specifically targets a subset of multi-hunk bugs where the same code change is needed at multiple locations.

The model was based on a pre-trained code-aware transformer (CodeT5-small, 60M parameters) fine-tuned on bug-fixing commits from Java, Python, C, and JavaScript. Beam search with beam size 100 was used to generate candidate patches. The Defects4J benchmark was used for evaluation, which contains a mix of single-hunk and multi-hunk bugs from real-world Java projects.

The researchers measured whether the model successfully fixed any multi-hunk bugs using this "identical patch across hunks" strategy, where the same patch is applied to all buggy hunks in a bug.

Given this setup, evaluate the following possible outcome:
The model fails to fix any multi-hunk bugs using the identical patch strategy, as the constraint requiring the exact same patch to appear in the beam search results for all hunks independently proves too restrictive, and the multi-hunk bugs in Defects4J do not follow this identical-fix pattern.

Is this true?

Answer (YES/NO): NO